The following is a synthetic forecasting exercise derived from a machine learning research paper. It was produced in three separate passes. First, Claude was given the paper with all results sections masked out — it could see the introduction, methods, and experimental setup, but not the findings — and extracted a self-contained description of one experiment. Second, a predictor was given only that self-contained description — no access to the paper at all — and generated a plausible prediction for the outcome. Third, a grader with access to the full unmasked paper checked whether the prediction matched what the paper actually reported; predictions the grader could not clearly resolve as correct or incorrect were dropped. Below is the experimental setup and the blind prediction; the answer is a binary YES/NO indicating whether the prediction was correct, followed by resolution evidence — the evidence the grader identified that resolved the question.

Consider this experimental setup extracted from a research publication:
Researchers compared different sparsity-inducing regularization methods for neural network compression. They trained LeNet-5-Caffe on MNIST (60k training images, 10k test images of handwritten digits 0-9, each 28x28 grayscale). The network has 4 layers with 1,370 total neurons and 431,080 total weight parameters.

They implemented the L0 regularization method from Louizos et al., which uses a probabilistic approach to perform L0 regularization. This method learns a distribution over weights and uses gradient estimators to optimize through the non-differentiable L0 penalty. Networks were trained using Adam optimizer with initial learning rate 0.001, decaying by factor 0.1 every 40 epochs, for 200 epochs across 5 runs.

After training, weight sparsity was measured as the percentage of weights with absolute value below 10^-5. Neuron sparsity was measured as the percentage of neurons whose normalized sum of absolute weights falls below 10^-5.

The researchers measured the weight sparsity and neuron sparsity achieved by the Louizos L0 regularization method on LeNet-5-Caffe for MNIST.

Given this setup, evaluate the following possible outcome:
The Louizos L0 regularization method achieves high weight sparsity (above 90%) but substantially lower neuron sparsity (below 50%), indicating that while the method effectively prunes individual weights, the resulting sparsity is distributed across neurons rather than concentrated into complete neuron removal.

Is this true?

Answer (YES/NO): NO